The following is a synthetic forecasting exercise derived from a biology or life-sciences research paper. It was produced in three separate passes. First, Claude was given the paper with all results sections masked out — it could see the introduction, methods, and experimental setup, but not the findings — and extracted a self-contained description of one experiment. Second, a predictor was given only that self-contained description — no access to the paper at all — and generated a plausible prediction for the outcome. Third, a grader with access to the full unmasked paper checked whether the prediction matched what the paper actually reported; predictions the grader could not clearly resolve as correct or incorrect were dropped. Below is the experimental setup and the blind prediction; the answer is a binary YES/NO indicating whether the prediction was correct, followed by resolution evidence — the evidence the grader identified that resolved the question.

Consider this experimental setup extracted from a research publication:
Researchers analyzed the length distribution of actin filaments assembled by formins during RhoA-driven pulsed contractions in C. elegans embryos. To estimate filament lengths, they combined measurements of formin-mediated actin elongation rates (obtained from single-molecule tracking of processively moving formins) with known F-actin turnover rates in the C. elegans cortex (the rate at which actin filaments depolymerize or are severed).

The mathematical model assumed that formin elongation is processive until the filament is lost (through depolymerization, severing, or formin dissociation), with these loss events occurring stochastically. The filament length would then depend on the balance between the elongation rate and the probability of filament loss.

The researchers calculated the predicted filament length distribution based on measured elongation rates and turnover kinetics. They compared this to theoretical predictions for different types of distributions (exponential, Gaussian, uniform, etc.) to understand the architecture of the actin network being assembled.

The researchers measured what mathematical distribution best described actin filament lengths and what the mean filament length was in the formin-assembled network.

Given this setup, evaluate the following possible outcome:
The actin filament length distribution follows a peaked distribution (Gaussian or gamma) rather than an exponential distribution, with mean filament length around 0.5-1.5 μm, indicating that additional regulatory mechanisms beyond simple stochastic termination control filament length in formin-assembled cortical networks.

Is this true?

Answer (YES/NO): NO